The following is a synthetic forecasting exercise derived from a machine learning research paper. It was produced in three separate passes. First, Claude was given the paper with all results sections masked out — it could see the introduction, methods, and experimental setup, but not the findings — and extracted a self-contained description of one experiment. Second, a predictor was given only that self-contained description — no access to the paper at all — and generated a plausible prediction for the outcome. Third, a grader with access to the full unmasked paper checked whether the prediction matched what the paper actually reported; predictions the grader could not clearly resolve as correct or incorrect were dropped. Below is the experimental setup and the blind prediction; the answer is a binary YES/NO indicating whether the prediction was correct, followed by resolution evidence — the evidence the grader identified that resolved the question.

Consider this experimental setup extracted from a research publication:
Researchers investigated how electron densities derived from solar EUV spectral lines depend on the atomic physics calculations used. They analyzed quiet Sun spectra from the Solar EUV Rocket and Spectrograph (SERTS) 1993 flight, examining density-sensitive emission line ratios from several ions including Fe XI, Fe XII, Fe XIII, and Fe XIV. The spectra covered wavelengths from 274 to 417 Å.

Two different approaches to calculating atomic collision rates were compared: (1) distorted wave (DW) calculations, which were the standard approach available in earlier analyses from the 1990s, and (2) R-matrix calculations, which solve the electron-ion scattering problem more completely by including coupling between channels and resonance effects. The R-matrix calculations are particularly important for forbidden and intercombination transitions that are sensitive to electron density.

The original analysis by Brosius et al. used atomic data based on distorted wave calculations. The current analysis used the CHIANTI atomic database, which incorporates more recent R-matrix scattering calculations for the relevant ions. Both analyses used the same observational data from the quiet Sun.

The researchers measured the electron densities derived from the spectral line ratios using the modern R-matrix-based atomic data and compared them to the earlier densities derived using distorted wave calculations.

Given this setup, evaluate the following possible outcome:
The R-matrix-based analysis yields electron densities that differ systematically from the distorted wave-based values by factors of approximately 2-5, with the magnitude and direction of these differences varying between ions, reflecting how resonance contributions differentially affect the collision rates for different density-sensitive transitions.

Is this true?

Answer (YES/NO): NO